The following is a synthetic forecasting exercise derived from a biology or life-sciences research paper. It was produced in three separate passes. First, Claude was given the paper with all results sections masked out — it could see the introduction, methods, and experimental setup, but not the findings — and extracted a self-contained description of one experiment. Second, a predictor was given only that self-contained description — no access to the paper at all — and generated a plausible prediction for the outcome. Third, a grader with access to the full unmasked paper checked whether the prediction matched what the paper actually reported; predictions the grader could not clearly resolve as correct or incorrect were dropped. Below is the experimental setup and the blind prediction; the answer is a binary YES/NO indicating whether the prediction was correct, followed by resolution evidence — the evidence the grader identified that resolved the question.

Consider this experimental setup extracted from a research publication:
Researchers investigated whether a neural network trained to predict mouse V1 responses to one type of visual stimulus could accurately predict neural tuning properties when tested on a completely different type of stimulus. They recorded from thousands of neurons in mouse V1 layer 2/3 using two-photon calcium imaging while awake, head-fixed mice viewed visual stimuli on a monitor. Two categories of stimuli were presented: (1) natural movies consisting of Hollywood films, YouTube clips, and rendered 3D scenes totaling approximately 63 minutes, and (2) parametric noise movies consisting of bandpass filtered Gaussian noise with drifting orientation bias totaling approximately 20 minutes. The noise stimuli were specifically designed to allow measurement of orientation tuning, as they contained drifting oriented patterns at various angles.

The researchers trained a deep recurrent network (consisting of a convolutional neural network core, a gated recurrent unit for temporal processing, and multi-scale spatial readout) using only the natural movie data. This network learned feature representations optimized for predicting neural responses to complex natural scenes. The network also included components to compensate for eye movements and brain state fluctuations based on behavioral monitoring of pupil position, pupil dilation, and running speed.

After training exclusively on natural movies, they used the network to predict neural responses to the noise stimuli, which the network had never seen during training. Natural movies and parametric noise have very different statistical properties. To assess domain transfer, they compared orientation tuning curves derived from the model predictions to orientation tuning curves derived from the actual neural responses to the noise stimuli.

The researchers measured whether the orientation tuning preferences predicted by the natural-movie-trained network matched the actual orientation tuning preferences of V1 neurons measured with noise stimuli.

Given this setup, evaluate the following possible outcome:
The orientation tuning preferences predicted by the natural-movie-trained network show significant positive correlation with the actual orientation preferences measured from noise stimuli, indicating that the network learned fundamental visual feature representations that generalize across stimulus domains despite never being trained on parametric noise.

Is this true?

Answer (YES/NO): YES